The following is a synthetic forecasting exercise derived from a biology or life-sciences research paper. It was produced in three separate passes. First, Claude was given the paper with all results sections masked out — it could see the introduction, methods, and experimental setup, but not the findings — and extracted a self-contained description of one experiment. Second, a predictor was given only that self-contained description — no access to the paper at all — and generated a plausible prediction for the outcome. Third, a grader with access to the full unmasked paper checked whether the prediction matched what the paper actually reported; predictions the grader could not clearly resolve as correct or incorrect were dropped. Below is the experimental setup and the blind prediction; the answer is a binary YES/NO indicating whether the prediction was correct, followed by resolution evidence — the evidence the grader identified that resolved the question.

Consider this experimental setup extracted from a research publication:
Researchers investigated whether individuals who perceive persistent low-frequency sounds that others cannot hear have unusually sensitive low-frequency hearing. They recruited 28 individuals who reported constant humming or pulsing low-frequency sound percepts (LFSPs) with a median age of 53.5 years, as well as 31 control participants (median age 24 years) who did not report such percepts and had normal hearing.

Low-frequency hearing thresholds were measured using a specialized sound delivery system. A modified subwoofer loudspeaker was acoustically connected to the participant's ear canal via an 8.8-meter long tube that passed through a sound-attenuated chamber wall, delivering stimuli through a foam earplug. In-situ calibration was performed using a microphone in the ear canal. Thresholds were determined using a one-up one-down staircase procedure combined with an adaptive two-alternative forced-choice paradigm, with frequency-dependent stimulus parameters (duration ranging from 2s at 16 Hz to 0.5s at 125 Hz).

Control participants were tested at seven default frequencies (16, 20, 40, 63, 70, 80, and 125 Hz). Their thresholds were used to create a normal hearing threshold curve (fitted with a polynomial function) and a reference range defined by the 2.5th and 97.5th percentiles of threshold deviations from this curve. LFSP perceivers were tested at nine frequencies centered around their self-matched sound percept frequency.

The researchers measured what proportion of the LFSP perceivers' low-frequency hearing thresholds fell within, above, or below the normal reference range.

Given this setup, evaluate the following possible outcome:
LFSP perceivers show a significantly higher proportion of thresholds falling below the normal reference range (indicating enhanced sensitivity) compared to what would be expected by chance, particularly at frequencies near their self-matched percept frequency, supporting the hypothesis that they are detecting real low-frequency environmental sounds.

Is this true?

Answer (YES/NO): NO